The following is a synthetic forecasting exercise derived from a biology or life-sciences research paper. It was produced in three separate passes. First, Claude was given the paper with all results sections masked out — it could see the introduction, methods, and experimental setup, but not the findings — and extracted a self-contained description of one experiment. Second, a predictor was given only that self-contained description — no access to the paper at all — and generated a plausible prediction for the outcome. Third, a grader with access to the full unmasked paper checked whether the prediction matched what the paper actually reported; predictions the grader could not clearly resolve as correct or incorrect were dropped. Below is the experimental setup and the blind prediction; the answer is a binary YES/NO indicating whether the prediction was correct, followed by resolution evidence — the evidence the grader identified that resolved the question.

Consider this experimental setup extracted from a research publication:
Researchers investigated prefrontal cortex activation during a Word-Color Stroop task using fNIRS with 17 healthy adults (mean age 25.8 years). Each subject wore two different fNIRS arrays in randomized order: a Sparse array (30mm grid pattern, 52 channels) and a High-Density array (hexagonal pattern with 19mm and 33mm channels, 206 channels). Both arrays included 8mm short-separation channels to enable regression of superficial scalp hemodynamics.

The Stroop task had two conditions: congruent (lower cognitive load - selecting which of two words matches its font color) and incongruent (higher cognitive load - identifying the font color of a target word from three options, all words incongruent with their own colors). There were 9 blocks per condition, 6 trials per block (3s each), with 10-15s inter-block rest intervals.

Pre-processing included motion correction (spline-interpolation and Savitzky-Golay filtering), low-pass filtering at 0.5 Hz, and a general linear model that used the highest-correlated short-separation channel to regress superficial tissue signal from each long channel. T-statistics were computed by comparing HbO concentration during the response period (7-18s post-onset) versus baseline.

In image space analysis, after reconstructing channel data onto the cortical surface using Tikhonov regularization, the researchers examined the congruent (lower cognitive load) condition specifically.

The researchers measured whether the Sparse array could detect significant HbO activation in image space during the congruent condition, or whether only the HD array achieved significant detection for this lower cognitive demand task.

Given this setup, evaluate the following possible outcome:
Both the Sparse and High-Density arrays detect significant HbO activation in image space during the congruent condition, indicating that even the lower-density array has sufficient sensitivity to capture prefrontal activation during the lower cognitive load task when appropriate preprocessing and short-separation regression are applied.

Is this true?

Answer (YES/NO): NO